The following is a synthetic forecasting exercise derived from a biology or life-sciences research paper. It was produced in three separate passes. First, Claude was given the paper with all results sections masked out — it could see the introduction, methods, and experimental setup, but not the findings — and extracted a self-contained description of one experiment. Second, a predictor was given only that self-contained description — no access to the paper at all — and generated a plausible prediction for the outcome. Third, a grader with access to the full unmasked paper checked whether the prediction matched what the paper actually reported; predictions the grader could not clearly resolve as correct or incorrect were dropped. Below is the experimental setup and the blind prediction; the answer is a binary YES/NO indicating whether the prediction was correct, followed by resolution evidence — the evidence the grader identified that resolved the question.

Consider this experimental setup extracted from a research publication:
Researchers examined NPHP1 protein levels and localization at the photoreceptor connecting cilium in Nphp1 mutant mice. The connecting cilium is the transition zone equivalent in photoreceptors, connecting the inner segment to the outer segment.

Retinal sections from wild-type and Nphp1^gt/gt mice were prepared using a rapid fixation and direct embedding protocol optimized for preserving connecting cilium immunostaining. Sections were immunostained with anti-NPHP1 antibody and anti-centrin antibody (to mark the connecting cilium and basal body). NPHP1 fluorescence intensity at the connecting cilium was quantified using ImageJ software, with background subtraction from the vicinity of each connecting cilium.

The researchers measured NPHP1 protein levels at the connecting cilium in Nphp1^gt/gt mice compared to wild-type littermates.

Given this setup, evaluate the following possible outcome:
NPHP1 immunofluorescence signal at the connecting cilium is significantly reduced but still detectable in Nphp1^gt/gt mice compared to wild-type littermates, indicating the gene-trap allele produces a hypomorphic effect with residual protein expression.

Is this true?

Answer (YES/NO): YES